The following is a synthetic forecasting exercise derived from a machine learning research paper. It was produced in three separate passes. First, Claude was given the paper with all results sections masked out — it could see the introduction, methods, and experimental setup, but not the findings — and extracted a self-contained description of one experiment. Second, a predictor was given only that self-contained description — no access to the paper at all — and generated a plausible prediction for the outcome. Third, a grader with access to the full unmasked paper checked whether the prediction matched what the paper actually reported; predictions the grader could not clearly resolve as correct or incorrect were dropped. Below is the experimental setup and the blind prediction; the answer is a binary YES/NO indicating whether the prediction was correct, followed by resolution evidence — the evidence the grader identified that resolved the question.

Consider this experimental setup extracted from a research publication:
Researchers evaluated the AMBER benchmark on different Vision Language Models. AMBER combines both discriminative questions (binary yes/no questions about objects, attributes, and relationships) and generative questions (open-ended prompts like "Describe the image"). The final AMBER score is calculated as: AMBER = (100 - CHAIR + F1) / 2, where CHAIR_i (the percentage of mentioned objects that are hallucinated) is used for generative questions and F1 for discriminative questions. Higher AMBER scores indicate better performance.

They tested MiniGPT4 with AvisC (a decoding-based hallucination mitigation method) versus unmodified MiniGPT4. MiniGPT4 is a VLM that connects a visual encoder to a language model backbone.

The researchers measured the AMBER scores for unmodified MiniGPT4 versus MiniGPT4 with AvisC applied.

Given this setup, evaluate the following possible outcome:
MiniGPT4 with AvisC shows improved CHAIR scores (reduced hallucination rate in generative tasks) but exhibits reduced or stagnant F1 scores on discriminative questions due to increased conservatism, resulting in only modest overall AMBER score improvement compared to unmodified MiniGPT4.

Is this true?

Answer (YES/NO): NO